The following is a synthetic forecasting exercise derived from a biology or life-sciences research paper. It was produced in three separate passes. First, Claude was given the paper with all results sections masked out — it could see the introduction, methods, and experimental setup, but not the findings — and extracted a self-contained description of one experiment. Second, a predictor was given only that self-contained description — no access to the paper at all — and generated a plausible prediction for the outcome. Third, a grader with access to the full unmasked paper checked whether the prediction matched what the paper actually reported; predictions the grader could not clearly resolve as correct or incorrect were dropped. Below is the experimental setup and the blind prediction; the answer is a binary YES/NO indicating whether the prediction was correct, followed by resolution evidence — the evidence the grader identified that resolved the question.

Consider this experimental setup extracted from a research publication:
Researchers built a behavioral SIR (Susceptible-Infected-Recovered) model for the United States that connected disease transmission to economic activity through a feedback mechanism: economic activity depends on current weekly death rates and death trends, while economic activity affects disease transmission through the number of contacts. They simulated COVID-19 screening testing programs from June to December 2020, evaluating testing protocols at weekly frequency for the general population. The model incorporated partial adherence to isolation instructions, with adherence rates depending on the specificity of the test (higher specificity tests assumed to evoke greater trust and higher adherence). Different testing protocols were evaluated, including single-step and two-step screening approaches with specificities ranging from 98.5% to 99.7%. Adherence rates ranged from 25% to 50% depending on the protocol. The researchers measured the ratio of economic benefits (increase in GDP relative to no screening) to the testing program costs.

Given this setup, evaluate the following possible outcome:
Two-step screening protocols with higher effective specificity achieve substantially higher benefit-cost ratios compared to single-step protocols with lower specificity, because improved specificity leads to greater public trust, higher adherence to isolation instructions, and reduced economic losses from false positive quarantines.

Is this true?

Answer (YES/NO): NO